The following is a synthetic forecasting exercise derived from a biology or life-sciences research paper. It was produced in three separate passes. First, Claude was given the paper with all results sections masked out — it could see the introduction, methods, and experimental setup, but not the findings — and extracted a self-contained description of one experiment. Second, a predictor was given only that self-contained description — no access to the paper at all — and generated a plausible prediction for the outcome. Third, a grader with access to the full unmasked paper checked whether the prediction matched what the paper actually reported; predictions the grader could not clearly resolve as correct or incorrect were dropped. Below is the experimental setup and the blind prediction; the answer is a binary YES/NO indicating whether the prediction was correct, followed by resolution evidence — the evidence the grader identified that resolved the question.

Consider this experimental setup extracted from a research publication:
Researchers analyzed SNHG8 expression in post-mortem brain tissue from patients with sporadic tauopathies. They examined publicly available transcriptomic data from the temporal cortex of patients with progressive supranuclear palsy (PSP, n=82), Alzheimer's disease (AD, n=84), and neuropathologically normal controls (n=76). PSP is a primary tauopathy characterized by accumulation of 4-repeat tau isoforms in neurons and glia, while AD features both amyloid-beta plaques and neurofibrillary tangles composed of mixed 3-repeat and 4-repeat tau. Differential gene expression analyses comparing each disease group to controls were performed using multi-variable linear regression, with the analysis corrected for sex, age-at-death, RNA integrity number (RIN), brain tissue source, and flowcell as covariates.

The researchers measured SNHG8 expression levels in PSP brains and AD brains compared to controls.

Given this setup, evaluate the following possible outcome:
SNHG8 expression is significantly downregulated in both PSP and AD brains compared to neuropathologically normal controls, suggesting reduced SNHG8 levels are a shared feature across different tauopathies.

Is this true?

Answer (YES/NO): YES